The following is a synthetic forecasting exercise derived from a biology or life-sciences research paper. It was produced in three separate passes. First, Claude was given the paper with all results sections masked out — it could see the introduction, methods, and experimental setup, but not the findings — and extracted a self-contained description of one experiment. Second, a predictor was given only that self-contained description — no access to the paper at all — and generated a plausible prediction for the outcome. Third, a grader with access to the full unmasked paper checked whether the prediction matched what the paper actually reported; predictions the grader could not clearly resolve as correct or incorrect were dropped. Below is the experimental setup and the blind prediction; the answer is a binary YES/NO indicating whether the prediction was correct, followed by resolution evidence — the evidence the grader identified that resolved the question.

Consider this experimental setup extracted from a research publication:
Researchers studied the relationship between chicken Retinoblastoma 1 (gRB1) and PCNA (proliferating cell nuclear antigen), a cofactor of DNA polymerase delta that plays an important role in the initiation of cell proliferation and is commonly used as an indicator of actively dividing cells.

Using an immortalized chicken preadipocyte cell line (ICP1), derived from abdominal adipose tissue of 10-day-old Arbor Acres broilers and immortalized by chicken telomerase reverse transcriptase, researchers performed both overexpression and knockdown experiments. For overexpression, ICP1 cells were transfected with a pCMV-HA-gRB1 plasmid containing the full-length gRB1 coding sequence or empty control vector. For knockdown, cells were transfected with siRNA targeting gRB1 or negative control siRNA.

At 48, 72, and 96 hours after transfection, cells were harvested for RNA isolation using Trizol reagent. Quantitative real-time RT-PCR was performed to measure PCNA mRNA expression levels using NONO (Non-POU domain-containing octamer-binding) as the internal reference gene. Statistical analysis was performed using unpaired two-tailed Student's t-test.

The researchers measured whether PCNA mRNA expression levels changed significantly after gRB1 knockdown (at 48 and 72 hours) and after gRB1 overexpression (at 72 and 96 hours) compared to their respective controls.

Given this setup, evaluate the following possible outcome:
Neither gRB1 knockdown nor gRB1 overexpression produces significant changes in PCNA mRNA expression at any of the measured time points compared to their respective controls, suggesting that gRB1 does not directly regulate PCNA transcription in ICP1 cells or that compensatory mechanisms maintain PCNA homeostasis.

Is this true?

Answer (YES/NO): YES